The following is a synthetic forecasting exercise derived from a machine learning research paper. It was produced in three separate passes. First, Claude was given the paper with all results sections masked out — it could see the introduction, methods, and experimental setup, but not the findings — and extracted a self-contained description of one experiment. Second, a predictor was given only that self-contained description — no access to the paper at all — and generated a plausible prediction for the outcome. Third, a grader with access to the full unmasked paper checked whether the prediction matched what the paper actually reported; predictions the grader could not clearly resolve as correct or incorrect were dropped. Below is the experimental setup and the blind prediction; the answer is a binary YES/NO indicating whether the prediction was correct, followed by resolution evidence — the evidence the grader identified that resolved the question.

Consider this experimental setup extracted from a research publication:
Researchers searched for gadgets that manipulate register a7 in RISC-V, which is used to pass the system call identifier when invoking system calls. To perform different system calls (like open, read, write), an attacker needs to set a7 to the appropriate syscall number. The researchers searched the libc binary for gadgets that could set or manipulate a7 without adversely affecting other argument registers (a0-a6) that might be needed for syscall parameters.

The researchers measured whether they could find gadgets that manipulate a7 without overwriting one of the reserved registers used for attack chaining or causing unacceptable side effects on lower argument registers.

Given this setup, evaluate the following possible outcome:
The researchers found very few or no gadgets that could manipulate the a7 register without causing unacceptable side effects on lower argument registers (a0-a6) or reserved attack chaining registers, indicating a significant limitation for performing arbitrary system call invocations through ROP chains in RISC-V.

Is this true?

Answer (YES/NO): YES